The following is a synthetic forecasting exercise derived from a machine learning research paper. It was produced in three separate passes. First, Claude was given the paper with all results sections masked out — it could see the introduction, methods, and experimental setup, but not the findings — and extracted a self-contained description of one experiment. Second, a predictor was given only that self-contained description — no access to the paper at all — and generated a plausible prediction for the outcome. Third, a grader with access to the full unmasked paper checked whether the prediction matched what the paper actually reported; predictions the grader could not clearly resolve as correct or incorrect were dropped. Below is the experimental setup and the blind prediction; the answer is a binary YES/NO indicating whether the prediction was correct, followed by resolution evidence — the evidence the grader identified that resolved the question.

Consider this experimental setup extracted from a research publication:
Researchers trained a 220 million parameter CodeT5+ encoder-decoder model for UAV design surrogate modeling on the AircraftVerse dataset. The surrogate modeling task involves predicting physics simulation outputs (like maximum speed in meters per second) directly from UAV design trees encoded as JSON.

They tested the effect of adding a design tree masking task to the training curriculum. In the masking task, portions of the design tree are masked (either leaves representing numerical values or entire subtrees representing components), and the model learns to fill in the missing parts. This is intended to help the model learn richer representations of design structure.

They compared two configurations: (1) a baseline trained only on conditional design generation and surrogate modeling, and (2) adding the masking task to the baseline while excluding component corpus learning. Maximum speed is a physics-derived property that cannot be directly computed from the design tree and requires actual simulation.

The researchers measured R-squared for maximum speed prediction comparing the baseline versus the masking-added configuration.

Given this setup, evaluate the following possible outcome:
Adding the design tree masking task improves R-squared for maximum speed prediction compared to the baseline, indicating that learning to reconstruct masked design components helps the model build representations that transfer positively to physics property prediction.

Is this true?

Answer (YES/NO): NO